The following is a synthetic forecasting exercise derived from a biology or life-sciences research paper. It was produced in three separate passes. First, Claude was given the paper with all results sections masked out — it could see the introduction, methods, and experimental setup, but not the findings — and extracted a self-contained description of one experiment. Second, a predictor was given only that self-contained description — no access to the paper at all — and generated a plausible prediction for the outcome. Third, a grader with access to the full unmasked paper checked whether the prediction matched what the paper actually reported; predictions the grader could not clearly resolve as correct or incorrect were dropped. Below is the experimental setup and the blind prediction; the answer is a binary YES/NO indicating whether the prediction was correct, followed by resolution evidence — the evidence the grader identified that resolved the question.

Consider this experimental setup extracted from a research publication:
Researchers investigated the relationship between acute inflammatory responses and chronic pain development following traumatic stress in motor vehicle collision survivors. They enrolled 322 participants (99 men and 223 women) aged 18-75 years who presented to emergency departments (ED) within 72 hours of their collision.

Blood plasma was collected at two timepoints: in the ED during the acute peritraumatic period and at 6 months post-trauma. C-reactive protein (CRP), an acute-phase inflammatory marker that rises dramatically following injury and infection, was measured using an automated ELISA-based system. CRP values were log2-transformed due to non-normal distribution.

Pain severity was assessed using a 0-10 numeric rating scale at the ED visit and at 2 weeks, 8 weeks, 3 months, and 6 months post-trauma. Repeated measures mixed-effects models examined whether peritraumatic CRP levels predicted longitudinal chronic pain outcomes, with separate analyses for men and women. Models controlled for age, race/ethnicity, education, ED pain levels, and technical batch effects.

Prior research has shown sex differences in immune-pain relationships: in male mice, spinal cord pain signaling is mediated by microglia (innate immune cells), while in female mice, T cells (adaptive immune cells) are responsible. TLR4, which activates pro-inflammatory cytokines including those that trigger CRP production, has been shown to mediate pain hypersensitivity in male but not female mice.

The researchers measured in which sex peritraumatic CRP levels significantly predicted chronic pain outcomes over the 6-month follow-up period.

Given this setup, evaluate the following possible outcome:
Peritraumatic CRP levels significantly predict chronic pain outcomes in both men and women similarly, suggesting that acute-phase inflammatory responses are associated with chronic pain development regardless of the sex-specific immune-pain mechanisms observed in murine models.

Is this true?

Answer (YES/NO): NO